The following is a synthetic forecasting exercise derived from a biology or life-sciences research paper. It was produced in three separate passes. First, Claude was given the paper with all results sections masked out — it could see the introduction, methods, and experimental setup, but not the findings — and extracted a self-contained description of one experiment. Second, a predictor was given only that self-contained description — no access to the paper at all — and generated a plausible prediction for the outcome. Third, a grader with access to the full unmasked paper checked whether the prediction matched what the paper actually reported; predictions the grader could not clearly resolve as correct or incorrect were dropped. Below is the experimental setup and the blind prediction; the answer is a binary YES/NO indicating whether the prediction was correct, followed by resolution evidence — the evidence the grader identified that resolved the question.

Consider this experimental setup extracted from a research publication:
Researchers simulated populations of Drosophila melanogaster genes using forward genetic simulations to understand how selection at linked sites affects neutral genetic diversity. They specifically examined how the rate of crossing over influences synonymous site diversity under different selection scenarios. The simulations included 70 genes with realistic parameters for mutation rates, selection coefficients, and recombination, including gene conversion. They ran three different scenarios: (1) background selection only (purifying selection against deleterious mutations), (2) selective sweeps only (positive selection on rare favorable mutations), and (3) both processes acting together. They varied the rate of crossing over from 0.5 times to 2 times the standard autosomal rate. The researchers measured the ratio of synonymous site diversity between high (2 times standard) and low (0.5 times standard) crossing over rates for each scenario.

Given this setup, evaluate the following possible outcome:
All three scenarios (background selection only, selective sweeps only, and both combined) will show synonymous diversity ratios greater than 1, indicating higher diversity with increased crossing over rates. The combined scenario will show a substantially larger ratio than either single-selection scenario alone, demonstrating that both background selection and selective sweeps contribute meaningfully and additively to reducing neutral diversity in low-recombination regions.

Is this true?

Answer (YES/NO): NO